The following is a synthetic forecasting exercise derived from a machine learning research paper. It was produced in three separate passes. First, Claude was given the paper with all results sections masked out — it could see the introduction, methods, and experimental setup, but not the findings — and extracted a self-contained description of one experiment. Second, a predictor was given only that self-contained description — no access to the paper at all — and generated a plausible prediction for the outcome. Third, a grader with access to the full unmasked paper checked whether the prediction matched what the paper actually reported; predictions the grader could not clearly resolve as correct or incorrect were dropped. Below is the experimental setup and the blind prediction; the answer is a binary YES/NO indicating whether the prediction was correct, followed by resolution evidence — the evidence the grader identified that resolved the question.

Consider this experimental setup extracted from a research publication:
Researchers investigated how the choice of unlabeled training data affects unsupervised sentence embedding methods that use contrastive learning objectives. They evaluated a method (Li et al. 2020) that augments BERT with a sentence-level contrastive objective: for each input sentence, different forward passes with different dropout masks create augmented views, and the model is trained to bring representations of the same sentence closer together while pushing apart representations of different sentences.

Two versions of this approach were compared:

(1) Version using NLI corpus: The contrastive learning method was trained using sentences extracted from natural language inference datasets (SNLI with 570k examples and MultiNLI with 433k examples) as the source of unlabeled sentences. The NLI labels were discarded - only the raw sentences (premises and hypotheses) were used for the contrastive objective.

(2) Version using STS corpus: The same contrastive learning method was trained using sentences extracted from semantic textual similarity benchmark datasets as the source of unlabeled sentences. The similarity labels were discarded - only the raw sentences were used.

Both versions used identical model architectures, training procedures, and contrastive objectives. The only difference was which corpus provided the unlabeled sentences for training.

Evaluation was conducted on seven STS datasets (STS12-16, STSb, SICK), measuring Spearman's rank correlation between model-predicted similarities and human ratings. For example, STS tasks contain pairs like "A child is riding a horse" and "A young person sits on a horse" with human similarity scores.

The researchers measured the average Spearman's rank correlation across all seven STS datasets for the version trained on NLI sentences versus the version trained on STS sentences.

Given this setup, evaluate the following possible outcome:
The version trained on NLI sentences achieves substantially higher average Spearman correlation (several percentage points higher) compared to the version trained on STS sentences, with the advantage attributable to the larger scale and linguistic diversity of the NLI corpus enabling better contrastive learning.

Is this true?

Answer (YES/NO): NO